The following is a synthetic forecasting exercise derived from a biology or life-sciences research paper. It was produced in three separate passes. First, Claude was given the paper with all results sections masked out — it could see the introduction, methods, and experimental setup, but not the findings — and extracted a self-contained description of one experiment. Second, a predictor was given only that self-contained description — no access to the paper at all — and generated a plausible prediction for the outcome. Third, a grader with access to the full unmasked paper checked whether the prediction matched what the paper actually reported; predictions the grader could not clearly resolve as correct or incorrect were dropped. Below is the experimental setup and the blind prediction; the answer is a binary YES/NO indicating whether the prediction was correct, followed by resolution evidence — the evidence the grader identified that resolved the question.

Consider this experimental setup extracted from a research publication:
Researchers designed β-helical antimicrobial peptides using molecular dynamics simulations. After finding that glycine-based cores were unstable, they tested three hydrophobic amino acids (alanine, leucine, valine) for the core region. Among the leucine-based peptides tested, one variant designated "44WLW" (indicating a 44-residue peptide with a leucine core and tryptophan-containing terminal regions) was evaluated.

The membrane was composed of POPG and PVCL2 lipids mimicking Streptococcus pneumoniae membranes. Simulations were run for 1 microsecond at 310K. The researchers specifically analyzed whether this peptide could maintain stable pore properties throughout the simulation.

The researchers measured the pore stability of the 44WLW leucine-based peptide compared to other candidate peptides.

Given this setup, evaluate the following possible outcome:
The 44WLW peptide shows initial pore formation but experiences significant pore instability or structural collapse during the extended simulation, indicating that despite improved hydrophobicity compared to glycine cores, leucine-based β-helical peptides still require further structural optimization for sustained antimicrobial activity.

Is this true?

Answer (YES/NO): NO